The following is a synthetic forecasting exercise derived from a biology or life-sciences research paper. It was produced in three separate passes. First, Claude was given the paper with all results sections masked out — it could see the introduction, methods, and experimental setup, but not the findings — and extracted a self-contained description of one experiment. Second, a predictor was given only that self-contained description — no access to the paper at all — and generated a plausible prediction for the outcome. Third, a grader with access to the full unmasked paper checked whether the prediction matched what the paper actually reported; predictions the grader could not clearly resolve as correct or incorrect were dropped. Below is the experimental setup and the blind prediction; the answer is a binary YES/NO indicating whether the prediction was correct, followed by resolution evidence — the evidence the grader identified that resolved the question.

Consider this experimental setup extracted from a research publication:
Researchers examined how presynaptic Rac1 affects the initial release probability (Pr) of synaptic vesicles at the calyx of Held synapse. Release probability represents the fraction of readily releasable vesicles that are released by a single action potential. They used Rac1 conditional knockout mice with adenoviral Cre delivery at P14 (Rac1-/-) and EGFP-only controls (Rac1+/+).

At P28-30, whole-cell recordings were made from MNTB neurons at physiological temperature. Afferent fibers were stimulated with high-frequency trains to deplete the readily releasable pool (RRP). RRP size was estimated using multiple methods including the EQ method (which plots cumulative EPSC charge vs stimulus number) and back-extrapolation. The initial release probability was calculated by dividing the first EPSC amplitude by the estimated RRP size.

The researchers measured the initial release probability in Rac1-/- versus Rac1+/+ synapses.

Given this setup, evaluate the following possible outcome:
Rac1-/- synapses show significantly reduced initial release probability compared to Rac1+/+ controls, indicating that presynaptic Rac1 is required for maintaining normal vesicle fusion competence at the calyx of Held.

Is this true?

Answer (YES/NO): NO